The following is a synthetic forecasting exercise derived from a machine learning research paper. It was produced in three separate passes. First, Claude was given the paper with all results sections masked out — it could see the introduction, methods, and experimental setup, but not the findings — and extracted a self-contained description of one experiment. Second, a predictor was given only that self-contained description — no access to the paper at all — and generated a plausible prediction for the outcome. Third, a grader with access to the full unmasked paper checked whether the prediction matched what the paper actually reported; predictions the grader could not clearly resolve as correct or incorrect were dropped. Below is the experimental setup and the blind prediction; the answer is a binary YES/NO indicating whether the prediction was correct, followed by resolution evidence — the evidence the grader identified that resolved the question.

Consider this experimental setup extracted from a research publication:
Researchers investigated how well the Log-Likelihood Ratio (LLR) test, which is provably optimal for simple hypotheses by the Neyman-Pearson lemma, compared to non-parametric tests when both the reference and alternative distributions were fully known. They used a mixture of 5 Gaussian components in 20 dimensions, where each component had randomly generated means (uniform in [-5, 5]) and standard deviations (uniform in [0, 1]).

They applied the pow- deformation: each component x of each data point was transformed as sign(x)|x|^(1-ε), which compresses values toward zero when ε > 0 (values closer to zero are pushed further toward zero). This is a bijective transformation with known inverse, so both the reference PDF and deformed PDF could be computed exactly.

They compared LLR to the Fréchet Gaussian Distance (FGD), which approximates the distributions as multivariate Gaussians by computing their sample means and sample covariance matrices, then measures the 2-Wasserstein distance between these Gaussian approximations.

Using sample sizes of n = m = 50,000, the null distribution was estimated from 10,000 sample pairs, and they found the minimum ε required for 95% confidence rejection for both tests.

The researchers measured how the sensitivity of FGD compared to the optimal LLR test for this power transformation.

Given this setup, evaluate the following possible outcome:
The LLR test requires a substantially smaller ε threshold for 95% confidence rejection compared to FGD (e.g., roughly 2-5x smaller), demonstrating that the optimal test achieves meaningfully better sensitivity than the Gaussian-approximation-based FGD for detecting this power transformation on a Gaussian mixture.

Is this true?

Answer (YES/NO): NO